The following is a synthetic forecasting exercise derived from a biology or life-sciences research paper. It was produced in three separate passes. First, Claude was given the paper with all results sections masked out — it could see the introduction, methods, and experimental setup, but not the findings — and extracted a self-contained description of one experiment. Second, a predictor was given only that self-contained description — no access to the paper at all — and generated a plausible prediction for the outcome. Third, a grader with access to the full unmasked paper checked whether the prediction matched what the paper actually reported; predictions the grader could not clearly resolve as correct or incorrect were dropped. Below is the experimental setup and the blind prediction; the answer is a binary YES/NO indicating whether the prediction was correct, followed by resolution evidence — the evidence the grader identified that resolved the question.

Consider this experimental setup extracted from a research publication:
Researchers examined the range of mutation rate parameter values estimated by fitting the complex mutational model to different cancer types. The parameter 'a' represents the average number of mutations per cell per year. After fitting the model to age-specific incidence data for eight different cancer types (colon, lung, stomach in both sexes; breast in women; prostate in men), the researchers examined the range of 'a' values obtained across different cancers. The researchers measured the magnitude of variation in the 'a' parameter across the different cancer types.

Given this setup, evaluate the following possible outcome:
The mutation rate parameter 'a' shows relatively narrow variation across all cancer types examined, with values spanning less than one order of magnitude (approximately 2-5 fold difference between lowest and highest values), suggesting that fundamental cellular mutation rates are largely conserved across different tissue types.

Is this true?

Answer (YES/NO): NO